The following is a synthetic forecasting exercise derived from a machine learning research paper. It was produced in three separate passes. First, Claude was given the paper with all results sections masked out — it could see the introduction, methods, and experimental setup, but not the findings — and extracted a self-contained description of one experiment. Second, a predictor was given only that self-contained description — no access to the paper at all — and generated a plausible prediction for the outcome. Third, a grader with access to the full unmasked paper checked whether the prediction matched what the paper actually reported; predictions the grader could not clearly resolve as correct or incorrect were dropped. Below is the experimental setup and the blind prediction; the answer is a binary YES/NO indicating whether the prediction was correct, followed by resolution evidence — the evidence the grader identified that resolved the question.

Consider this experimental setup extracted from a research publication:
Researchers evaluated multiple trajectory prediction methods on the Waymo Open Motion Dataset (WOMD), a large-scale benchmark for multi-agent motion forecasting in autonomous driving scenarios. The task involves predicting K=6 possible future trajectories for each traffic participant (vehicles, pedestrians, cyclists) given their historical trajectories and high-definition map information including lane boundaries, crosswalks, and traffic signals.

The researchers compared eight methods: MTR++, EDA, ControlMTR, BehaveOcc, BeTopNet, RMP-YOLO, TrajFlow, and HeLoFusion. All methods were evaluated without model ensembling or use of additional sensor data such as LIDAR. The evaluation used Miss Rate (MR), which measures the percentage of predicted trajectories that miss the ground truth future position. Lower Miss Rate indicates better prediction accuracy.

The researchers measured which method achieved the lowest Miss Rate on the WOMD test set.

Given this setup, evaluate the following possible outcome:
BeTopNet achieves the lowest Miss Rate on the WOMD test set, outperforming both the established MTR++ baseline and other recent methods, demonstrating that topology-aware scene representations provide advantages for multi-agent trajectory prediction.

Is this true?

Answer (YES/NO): NO